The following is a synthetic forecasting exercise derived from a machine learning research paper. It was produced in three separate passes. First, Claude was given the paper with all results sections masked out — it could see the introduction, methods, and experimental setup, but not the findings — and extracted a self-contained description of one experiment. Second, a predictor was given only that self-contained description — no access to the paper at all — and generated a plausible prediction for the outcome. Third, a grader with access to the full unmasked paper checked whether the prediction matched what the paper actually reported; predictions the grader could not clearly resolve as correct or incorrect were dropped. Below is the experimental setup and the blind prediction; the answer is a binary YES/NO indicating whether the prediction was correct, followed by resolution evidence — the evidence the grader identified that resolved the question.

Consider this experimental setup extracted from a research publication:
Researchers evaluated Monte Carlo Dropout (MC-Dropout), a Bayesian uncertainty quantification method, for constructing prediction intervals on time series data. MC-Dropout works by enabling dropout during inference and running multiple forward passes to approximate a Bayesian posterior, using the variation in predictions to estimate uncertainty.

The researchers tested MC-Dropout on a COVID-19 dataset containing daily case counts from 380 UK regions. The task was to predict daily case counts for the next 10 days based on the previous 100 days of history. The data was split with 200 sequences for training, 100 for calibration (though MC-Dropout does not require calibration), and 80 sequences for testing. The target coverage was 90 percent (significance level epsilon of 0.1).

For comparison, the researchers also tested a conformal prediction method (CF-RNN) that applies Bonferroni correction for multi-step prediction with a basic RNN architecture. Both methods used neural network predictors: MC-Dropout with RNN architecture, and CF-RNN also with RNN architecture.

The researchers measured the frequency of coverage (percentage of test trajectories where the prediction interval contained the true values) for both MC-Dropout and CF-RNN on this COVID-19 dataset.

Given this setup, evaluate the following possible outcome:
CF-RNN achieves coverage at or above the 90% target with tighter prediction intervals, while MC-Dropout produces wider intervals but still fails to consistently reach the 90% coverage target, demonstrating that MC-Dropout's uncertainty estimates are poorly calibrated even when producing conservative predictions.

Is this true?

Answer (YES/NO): NO